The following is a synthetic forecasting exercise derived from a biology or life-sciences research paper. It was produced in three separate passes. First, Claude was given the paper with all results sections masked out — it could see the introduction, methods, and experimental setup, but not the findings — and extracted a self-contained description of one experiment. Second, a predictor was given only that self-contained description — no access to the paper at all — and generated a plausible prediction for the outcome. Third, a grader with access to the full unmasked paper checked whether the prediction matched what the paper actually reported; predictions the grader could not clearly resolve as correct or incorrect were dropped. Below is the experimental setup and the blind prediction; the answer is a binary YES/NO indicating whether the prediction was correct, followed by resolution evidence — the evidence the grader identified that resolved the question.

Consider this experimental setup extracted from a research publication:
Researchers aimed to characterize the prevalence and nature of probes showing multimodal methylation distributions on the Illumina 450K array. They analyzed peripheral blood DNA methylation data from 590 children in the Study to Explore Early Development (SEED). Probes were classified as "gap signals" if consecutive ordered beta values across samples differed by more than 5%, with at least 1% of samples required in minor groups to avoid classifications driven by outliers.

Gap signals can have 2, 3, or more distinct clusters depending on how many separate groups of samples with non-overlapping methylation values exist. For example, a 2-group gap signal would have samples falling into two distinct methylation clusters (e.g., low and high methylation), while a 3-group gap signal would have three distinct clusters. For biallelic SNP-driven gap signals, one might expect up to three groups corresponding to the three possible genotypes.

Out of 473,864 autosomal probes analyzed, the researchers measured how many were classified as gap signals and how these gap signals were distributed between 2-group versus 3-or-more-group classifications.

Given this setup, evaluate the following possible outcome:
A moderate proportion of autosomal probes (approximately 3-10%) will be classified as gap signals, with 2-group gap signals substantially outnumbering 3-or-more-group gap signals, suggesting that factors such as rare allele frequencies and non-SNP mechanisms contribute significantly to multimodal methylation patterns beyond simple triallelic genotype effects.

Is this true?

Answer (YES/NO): NO